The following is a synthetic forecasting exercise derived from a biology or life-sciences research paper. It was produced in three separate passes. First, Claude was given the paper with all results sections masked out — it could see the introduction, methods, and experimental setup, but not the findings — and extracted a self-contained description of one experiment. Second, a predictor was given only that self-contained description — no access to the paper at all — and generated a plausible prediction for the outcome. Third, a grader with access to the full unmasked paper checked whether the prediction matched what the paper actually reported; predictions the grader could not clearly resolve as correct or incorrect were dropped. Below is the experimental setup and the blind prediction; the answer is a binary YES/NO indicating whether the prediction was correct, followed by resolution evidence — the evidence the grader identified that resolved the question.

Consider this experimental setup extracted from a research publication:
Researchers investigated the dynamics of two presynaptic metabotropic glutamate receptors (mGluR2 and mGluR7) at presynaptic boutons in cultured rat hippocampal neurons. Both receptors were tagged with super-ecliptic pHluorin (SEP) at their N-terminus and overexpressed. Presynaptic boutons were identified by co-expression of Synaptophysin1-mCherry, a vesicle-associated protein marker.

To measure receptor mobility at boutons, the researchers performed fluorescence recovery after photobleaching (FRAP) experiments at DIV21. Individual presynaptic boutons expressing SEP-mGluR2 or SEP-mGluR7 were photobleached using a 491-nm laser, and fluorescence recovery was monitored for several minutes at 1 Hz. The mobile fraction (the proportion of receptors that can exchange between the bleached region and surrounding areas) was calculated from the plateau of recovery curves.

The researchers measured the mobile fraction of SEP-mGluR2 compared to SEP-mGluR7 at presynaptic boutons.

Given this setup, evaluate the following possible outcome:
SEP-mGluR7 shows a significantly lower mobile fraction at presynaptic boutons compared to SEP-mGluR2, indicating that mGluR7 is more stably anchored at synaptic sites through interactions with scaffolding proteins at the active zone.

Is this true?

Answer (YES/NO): NO